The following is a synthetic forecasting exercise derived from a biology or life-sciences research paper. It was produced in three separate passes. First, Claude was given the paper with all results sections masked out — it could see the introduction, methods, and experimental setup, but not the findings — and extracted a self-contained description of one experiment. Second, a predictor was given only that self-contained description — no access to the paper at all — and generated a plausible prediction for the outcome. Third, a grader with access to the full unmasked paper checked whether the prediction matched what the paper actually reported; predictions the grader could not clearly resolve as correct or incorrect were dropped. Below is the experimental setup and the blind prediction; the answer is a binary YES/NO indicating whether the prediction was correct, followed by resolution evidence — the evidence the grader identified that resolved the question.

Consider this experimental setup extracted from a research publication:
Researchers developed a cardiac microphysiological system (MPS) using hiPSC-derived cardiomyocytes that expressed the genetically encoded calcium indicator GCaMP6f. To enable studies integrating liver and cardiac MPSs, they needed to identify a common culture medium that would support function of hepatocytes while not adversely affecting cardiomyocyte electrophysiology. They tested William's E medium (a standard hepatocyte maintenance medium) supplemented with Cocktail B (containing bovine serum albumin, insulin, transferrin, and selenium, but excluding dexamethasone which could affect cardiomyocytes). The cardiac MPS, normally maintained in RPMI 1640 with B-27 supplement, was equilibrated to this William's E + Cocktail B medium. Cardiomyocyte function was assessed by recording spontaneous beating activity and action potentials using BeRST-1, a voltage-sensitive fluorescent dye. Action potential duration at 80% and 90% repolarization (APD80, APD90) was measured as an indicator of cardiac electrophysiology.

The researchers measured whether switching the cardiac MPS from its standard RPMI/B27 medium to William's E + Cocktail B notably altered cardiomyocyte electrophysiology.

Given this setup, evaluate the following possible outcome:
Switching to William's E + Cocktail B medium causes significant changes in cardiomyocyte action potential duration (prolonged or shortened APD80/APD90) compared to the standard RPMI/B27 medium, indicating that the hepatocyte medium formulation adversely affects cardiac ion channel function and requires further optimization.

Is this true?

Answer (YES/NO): NO